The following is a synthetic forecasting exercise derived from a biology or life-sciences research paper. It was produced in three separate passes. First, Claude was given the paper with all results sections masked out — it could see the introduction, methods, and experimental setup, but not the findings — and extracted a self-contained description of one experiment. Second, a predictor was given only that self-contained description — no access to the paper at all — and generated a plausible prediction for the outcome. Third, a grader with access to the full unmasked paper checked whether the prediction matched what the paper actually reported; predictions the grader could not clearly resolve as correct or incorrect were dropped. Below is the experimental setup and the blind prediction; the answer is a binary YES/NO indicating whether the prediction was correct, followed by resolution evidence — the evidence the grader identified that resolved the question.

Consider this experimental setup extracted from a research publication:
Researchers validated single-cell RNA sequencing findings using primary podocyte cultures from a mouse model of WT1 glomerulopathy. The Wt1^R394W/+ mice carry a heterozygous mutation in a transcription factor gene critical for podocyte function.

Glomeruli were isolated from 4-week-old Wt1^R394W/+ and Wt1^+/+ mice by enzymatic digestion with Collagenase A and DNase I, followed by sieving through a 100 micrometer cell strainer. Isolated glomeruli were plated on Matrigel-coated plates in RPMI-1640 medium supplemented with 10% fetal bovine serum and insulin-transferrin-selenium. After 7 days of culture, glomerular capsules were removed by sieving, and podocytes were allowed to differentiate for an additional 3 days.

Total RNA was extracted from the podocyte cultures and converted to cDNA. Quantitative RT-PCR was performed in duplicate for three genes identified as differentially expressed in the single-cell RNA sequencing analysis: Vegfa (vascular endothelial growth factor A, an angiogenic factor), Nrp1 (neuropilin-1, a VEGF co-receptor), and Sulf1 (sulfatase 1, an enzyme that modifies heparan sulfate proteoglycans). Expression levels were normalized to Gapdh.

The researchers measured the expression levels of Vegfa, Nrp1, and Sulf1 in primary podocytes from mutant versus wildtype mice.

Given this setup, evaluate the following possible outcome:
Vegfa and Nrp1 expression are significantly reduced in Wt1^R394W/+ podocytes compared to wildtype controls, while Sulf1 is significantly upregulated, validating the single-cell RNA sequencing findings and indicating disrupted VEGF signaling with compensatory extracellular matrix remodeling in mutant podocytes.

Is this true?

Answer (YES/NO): NO